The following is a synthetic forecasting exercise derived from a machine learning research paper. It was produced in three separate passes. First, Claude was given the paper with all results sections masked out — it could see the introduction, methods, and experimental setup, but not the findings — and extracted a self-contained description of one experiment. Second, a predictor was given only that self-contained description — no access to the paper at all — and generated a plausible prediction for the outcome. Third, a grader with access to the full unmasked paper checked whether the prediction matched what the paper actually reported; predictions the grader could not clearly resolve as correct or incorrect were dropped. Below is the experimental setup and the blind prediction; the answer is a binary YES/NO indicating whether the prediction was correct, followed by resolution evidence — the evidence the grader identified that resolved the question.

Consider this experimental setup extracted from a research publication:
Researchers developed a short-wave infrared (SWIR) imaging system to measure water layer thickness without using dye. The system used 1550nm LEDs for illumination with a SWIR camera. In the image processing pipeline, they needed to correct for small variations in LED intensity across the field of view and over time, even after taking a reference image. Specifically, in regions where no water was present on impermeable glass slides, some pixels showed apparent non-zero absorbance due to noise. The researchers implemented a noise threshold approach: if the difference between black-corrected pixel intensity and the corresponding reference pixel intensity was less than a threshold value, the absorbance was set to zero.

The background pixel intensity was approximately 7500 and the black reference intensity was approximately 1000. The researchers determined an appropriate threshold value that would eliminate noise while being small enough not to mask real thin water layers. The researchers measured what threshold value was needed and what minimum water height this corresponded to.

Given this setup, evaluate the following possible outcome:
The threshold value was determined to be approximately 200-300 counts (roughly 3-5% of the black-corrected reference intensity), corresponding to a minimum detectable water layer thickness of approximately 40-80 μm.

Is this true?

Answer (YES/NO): NO